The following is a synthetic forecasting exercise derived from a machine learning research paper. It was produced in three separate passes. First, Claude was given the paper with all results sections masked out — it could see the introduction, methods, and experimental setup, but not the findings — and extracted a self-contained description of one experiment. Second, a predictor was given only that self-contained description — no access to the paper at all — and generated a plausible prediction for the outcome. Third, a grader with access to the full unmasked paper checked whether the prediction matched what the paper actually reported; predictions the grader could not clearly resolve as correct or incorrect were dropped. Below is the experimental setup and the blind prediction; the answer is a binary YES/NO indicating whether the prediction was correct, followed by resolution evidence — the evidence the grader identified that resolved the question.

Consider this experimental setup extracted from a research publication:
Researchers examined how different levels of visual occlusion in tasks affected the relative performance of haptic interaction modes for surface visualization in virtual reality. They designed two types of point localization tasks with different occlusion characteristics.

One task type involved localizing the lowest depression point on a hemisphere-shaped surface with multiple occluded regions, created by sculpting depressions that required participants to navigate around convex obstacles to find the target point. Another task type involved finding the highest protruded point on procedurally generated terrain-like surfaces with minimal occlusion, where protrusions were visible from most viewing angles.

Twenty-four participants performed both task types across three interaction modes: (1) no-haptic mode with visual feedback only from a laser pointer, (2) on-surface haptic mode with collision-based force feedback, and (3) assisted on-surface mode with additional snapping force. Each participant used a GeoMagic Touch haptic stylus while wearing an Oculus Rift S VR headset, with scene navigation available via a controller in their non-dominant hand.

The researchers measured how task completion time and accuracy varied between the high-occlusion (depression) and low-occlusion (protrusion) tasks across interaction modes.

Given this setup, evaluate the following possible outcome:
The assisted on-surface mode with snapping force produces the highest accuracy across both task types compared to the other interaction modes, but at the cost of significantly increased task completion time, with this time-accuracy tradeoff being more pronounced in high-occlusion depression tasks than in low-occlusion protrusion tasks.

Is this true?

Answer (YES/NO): NO